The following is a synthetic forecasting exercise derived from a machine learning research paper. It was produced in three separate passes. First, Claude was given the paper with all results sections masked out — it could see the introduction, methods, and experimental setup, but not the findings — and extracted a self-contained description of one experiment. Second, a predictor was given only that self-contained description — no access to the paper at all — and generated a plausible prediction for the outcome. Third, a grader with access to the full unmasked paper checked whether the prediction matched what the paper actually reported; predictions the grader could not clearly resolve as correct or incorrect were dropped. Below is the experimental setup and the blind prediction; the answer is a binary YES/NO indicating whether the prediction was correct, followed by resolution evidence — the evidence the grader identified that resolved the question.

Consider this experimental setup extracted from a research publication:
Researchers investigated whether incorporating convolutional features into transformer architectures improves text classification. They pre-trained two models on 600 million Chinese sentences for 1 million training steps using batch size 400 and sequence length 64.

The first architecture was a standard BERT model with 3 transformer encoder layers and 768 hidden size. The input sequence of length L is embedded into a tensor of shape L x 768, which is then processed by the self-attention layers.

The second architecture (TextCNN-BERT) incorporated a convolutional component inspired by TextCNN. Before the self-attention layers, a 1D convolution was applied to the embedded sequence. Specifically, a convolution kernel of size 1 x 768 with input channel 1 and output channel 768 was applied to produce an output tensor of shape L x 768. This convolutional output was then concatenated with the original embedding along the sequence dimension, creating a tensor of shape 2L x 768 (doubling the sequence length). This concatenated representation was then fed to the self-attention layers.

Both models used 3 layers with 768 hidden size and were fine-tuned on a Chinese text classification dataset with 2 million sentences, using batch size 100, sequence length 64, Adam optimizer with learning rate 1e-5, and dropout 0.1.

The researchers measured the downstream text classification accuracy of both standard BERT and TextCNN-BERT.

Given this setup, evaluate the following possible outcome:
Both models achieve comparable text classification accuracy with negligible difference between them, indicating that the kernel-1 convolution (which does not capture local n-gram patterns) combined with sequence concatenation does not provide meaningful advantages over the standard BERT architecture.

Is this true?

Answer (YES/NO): YES